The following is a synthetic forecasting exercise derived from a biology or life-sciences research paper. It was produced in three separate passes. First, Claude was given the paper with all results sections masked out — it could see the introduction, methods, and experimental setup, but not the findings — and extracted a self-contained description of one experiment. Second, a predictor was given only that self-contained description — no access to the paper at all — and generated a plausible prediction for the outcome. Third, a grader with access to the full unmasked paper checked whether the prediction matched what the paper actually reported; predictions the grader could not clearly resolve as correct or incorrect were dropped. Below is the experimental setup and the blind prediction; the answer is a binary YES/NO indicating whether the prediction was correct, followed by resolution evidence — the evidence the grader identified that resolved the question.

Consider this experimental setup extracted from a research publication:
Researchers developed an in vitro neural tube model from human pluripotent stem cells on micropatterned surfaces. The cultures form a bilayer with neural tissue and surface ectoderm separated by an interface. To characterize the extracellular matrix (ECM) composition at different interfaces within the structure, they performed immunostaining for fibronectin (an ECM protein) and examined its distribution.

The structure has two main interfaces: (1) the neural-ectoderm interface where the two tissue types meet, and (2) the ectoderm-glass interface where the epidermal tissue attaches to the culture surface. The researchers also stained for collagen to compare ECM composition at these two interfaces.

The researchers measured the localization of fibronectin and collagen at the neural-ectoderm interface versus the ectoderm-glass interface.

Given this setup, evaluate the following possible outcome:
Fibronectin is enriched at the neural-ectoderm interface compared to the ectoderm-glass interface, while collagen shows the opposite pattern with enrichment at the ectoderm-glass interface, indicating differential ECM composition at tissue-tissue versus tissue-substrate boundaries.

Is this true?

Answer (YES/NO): YES